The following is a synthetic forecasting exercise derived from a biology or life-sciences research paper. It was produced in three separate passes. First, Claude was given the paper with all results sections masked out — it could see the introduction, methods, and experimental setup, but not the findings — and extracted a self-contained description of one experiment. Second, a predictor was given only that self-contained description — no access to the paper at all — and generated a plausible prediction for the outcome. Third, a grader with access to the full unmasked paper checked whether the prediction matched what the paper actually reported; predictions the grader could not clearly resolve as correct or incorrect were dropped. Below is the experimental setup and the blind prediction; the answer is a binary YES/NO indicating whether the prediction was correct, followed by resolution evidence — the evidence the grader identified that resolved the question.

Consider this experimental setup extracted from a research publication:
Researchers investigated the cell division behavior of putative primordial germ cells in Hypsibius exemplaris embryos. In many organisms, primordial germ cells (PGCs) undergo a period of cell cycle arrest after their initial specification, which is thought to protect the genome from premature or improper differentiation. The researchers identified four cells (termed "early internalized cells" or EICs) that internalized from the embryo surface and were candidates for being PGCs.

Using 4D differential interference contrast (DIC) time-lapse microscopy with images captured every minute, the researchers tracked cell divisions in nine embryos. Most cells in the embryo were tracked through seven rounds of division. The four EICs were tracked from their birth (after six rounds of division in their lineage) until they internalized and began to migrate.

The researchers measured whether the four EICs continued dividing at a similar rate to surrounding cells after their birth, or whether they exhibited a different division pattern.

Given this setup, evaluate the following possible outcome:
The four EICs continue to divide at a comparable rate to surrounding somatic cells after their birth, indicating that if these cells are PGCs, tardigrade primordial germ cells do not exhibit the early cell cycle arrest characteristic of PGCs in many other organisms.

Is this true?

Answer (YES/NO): NO